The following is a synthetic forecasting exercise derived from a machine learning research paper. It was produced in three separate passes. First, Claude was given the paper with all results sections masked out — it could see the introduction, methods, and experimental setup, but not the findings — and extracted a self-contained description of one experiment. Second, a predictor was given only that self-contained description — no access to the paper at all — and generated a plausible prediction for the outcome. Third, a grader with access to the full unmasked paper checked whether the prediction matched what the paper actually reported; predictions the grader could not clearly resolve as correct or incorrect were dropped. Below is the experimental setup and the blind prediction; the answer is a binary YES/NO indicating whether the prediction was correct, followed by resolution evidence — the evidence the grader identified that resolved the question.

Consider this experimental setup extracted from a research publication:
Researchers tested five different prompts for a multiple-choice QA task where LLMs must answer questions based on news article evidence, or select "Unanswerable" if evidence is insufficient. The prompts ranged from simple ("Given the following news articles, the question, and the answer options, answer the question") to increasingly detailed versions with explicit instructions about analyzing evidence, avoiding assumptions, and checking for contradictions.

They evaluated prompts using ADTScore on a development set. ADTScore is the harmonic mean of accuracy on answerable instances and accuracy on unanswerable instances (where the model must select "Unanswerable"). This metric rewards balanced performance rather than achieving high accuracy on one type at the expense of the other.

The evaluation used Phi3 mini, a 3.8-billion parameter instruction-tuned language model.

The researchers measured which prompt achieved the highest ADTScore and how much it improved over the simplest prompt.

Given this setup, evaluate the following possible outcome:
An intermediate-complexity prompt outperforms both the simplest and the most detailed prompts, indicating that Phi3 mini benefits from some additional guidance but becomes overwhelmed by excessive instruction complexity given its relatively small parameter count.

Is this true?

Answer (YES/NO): NO